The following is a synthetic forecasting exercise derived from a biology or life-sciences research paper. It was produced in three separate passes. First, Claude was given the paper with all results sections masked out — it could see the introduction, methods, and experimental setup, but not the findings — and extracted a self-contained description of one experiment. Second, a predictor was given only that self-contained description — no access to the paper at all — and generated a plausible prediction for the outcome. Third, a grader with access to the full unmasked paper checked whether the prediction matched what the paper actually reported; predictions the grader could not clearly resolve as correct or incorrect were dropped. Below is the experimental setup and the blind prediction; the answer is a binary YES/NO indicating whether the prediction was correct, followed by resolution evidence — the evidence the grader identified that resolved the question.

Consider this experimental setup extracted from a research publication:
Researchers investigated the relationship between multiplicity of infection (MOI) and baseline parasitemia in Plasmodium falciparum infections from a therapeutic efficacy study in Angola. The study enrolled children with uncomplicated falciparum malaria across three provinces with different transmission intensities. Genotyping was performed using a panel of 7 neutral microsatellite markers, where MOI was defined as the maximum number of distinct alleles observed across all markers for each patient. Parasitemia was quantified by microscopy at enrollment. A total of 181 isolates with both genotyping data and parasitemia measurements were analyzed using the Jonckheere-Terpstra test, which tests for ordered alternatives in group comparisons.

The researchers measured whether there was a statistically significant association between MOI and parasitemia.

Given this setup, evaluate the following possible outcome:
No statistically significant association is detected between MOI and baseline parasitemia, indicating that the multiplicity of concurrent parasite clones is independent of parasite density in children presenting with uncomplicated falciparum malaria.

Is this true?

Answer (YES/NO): NO